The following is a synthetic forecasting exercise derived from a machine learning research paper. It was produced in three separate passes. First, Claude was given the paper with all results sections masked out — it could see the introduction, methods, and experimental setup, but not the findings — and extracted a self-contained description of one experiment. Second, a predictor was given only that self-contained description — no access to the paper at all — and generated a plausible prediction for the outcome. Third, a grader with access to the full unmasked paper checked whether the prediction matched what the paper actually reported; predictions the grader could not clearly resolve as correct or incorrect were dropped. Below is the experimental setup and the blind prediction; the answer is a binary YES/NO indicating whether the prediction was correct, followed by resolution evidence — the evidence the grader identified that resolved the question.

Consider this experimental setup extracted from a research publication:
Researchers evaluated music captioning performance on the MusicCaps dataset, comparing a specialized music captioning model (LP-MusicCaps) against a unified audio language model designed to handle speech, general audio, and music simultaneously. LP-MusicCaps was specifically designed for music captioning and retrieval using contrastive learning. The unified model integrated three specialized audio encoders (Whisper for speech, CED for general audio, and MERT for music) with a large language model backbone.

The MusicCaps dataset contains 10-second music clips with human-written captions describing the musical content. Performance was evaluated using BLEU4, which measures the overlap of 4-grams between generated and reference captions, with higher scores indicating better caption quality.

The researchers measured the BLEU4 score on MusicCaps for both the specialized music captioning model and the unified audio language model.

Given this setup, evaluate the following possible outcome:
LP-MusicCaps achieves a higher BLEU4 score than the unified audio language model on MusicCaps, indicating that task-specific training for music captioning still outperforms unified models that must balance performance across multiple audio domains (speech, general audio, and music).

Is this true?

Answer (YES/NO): YES